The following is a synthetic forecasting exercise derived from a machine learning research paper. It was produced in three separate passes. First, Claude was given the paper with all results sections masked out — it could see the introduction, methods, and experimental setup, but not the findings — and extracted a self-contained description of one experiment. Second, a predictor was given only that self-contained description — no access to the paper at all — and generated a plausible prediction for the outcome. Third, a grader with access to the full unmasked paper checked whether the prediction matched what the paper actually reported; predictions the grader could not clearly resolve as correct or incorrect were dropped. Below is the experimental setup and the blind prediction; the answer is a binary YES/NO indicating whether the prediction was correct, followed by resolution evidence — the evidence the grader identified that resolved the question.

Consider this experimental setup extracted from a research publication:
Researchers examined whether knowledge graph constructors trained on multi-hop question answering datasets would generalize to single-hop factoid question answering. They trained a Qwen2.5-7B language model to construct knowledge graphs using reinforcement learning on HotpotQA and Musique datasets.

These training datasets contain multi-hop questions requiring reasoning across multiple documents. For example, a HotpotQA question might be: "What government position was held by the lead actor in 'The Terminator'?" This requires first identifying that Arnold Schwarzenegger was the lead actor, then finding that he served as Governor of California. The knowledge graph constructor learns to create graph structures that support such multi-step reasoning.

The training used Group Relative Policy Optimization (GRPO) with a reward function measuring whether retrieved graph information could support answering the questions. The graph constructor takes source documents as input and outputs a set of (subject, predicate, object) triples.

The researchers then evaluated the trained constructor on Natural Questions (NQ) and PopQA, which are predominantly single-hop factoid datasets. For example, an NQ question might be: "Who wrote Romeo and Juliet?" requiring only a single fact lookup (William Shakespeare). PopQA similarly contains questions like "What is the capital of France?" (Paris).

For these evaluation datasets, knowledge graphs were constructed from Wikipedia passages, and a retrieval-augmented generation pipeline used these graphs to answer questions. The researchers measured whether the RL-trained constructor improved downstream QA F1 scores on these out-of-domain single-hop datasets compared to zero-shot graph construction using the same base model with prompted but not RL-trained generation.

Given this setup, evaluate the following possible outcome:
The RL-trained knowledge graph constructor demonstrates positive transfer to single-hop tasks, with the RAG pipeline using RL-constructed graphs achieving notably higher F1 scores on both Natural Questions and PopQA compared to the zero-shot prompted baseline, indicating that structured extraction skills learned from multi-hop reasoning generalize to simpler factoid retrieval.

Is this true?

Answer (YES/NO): YES